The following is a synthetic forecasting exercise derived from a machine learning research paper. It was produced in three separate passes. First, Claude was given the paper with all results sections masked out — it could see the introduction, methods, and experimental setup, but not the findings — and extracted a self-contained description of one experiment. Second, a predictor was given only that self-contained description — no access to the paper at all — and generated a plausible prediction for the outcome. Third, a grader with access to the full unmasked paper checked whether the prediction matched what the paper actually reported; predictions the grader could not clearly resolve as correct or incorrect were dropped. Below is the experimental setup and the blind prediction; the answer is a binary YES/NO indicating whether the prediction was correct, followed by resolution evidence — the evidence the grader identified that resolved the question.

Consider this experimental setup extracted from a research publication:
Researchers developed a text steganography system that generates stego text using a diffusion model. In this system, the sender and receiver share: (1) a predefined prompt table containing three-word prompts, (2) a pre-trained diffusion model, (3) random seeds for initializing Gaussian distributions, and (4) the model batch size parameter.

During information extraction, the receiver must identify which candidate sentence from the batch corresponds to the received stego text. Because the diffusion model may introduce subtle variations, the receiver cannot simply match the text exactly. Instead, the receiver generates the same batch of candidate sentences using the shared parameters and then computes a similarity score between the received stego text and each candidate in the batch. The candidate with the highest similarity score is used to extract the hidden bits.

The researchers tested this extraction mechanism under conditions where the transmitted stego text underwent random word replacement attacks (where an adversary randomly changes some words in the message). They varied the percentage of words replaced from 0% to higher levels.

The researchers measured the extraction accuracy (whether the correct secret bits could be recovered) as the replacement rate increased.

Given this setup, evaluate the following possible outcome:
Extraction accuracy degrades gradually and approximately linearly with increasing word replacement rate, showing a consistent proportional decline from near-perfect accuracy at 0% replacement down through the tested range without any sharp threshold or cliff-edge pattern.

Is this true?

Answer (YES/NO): NO